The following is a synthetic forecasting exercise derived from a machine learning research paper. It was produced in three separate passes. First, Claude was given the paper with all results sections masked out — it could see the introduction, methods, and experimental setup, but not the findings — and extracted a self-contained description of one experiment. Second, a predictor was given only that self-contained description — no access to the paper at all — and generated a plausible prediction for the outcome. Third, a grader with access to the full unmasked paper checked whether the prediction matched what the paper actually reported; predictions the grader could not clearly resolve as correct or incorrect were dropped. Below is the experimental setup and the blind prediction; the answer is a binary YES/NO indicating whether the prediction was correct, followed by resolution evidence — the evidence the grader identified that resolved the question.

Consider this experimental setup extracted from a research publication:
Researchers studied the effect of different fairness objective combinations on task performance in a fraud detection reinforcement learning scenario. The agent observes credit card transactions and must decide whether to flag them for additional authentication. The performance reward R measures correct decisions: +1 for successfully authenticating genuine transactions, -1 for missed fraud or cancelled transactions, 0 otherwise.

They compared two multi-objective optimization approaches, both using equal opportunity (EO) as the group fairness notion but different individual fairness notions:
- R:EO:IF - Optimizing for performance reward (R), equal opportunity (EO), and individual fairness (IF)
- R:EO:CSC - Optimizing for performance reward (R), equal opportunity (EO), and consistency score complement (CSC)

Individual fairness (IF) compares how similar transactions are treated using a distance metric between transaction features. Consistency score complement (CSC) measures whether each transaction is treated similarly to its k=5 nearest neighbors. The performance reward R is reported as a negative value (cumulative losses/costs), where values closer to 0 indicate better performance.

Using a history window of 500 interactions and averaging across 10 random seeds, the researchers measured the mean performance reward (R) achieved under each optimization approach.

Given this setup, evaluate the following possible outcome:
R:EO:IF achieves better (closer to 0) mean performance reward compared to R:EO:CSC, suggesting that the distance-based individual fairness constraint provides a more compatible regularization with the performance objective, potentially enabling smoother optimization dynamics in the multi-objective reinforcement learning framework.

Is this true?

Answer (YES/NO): NO